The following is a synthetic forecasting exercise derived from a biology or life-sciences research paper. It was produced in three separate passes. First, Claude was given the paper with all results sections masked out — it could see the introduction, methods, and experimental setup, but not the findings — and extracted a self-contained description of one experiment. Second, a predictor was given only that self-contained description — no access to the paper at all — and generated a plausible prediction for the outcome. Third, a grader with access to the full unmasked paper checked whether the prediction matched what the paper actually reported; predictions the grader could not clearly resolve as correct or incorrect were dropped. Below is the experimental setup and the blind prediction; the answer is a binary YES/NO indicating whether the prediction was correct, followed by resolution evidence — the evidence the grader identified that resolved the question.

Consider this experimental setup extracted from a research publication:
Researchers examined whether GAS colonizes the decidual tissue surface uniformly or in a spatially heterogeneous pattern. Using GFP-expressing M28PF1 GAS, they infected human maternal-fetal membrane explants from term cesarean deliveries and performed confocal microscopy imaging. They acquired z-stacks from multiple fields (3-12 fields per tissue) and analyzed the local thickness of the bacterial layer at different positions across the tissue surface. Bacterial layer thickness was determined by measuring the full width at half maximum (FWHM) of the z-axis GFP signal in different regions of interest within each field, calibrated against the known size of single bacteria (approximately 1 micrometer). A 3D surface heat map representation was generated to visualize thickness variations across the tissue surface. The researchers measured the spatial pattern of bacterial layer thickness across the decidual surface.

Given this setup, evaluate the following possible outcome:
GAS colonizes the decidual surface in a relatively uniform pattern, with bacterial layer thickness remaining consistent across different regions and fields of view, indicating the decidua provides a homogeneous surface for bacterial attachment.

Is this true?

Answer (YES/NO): NO